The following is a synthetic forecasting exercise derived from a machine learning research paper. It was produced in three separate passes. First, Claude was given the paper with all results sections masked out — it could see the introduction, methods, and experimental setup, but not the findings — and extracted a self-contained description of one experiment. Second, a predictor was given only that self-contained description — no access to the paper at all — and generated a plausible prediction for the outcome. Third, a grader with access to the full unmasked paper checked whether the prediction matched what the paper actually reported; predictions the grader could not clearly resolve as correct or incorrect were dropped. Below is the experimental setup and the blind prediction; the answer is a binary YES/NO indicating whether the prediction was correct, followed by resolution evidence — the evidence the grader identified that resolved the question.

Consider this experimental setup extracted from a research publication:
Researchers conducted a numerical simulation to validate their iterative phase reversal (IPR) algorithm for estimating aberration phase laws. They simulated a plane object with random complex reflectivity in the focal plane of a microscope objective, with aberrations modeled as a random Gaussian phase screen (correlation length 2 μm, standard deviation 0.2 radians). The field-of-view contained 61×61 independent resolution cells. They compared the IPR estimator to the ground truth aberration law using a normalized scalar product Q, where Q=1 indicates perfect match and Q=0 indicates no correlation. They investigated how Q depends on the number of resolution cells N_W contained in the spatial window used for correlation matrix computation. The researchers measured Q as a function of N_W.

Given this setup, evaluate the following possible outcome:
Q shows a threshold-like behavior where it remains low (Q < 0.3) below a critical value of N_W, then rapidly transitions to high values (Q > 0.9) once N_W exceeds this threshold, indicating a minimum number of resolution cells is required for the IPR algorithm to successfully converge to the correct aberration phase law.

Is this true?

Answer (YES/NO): NO